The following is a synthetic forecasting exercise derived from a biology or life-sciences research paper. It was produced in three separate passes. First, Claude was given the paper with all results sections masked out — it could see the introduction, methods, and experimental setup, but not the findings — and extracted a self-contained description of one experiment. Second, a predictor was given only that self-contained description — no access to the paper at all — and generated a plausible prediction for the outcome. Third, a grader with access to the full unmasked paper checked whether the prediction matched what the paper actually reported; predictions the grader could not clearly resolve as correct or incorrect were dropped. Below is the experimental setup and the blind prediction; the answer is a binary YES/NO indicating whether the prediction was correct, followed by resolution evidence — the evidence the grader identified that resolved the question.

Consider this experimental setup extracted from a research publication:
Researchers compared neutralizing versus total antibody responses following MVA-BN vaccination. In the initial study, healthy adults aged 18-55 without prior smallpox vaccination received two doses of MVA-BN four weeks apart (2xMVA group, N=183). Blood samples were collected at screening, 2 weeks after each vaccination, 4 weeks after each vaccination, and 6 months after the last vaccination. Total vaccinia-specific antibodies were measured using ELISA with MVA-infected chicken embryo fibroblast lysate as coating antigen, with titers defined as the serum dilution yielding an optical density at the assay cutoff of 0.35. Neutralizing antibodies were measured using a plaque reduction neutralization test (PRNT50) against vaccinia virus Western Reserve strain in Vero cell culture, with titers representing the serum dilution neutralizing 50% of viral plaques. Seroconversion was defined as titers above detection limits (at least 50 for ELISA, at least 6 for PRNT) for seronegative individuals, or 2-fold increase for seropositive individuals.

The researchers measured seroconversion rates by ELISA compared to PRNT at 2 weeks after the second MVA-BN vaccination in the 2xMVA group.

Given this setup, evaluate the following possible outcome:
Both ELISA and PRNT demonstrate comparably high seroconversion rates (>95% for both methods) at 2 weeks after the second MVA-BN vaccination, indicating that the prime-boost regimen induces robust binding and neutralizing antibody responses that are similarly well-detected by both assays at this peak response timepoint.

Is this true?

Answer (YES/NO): NO